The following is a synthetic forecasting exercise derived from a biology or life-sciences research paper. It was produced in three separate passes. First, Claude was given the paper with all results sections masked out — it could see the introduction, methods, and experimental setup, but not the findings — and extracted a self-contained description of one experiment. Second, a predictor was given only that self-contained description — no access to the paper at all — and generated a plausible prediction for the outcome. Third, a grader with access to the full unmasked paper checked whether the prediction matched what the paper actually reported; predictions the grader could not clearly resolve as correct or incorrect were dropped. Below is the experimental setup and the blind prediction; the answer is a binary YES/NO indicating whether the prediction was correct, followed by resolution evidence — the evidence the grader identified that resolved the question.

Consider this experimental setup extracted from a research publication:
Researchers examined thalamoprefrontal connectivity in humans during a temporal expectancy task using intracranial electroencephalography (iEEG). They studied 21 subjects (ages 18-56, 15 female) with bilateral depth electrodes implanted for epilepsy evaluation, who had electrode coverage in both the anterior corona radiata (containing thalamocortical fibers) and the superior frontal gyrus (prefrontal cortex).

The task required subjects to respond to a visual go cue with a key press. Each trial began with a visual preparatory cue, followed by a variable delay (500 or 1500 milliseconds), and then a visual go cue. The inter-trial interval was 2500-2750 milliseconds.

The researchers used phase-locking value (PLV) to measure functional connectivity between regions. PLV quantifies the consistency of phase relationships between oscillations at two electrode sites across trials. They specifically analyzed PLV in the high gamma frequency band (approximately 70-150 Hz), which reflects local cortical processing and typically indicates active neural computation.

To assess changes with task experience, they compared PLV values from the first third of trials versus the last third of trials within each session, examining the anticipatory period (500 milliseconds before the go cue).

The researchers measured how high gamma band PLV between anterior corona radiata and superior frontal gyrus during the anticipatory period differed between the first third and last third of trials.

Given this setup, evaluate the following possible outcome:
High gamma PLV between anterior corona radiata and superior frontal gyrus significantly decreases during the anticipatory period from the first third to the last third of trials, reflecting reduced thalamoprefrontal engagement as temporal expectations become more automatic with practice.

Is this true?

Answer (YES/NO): YES